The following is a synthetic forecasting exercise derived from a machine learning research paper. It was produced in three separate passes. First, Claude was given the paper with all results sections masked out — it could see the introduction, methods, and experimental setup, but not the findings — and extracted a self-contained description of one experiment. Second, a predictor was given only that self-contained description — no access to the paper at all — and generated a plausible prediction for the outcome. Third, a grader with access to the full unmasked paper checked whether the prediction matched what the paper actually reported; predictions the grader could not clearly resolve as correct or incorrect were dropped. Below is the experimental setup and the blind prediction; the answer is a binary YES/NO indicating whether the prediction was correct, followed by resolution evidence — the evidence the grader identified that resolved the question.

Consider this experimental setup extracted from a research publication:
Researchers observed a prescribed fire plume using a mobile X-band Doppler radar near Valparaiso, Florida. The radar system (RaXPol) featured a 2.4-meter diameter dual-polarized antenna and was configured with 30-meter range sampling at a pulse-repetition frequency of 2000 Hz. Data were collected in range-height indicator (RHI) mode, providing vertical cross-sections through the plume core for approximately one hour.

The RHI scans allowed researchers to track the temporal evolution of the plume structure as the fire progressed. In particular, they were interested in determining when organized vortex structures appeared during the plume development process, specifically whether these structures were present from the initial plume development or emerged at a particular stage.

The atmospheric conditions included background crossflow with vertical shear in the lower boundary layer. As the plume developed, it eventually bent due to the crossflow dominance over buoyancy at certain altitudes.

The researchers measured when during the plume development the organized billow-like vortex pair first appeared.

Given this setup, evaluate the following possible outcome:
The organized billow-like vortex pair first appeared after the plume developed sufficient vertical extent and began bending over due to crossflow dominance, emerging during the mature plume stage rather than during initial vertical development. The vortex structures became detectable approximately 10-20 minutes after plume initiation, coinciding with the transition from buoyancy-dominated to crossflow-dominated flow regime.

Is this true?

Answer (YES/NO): YES